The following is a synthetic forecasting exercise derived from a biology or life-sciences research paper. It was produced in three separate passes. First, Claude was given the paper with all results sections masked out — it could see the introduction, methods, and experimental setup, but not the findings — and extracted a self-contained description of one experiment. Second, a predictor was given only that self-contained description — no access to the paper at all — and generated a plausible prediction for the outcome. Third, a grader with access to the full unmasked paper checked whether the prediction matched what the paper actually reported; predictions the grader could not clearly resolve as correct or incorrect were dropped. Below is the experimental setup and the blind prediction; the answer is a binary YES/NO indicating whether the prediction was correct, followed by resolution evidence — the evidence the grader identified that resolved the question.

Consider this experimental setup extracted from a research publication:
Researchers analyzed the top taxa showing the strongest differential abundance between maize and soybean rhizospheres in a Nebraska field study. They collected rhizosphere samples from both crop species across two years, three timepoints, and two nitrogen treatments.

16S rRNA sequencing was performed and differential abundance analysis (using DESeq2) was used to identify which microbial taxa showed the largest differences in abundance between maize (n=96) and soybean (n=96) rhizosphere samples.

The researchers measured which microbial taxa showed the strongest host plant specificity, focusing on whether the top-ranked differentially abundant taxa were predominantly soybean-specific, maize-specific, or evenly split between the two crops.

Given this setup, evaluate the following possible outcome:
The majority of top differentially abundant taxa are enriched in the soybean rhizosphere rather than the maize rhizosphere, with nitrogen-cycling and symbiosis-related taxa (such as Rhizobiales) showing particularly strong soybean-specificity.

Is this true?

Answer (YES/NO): YES